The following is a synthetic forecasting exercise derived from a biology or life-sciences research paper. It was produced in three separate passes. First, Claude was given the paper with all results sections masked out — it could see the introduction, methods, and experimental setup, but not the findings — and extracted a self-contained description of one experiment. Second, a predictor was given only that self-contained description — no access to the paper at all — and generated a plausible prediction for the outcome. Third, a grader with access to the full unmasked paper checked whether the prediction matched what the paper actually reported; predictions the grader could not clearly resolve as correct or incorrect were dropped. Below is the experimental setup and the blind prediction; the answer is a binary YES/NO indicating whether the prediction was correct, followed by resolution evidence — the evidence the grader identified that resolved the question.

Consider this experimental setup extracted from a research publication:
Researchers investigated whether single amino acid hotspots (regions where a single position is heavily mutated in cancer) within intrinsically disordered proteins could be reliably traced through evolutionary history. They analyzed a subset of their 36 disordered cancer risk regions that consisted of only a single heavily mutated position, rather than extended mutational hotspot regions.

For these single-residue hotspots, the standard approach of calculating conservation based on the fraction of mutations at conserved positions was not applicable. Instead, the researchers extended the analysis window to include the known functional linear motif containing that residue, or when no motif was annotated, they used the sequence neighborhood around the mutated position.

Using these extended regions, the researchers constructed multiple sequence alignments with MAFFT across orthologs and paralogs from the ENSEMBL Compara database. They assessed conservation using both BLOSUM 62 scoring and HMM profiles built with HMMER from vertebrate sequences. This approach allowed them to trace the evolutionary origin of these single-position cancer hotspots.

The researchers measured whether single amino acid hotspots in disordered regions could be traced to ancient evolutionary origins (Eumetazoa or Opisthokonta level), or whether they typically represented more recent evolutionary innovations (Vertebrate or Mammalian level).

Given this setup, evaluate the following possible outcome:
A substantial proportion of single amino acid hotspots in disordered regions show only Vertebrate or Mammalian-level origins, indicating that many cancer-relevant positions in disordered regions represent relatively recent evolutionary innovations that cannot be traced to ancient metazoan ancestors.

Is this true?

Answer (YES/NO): NO